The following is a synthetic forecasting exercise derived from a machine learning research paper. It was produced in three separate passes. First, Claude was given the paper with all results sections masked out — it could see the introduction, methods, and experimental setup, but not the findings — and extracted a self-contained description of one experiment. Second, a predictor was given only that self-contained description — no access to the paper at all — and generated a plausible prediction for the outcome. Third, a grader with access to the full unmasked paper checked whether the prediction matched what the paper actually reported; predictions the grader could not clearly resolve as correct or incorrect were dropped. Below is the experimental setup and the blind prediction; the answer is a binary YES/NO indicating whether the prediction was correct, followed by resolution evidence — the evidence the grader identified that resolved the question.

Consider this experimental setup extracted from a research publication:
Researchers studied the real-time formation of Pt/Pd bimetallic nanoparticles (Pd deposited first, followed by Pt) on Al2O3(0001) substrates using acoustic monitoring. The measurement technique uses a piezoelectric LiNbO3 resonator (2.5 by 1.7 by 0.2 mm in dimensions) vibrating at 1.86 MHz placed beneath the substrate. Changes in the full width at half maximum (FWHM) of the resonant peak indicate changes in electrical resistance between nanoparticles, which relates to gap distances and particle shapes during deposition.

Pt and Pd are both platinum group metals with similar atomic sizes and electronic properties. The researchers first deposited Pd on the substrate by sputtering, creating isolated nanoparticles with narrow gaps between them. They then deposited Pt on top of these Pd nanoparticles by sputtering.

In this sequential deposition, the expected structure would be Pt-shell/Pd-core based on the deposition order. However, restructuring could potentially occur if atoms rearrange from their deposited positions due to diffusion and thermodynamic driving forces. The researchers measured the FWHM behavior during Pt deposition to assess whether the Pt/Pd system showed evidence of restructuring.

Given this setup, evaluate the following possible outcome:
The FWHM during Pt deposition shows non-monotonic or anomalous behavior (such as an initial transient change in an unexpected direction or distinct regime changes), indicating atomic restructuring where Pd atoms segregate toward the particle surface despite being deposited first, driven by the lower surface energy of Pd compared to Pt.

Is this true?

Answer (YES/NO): NO